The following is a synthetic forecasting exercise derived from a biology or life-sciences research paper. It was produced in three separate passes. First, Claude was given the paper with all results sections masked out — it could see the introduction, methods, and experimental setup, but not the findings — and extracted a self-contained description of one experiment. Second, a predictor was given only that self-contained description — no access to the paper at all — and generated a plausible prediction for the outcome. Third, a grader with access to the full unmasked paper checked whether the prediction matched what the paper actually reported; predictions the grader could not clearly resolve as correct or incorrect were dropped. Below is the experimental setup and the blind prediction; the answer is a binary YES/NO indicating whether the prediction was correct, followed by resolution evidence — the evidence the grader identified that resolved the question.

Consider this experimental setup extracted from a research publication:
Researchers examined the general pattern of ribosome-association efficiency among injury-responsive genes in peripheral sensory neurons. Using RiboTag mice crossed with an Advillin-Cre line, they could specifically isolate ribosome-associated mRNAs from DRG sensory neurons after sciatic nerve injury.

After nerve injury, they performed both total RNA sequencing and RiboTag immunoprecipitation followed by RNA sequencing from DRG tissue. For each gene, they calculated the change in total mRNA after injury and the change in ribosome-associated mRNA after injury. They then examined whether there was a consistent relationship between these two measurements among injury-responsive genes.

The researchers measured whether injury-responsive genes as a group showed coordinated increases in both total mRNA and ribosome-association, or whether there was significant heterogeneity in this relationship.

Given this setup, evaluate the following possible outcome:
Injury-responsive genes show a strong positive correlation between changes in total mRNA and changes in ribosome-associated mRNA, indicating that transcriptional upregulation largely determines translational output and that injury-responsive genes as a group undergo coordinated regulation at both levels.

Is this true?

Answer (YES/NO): NO